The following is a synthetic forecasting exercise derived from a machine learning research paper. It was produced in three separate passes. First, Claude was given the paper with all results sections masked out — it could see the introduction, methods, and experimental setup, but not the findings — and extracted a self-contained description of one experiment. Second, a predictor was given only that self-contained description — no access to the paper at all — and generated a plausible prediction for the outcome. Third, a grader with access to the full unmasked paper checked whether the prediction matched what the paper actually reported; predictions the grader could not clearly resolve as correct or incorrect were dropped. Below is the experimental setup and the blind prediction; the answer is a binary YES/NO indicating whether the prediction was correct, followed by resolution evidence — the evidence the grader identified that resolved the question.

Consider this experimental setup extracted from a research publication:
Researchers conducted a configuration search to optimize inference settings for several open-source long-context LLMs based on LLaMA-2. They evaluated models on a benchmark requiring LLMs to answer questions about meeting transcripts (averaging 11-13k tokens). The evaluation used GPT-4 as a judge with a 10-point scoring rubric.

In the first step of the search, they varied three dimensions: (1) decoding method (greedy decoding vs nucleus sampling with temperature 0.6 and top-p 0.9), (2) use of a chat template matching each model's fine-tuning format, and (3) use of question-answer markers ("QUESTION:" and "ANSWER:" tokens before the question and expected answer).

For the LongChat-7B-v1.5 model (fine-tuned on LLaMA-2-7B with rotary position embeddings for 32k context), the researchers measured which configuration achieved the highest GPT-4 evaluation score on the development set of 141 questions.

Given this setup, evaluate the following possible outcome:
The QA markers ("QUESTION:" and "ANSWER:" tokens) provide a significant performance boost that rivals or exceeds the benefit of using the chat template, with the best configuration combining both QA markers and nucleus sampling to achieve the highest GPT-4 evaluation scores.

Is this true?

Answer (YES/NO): NO